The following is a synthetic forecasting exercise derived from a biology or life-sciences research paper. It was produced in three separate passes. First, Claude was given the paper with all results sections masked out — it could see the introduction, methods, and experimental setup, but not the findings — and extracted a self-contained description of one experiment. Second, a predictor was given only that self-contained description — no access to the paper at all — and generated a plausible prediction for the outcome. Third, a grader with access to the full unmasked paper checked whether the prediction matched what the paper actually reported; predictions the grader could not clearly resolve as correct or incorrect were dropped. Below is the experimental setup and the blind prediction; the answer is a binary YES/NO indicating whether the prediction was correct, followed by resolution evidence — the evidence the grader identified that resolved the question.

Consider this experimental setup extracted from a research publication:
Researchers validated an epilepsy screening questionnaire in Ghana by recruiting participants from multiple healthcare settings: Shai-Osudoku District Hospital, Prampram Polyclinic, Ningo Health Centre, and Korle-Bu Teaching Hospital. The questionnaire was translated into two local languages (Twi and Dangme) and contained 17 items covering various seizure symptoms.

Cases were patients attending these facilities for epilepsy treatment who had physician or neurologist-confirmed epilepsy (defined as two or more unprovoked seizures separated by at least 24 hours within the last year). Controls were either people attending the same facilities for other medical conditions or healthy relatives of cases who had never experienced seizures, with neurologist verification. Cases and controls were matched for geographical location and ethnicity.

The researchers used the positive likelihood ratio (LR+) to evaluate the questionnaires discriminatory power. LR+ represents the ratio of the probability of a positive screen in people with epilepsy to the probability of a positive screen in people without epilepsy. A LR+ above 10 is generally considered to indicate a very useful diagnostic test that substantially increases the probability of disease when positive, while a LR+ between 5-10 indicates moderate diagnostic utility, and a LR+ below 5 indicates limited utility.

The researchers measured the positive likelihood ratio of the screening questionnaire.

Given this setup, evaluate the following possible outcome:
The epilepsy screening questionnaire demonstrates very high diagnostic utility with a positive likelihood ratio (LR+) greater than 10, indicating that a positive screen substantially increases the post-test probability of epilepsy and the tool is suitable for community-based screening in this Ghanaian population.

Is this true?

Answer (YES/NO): NO